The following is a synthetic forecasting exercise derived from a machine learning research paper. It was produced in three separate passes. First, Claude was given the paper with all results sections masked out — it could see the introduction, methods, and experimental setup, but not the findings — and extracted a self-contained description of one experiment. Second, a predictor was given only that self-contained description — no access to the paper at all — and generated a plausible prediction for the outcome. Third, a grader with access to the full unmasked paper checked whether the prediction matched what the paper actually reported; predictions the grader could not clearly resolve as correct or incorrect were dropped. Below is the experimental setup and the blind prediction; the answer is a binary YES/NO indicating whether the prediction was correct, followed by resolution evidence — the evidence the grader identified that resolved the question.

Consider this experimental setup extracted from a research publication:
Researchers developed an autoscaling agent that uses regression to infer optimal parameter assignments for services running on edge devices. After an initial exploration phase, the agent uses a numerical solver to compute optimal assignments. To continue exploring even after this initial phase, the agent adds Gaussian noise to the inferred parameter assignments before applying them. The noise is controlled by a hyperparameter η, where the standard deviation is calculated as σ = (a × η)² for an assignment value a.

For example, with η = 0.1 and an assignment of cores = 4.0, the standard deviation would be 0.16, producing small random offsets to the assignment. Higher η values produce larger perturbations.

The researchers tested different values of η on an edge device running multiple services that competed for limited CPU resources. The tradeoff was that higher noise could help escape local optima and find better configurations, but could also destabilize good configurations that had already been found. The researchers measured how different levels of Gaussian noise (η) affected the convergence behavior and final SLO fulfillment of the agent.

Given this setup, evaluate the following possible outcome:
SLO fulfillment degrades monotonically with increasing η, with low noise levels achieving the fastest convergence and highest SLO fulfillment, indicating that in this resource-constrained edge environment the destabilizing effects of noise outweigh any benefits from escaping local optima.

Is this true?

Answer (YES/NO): NO